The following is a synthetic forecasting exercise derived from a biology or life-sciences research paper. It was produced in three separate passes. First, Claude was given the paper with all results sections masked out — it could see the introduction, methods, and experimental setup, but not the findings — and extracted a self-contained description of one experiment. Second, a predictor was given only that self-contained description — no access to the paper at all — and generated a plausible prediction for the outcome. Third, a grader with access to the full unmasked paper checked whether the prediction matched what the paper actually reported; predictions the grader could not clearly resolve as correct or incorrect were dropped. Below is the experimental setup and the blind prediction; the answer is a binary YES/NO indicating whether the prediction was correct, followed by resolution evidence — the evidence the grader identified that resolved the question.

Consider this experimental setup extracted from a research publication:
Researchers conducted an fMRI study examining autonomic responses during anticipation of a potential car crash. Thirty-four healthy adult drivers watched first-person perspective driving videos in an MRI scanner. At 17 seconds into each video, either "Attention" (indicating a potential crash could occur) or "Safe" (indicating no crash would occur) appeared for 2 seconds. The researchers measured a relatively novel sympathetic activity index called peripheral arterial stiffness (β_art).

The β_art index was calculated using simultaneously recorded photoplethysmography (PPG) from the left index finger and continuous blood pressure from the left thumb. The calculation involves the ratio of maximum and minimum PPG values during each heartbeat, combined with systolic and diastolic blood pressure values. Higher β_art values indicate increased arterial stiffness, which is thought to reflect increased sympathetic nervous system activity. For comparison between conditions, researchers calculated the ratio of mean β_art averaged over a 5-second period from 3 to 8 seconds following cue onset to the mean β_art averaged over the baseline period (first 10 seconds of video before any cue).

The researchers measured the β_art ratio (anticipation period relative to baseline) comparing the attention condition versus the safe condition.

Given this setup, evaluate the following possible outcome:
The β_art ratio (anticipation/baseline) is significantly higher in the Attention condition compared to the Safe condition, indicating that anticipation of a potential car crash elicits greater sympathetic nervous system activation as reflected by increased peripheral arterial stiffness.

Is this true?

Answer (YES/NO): NO